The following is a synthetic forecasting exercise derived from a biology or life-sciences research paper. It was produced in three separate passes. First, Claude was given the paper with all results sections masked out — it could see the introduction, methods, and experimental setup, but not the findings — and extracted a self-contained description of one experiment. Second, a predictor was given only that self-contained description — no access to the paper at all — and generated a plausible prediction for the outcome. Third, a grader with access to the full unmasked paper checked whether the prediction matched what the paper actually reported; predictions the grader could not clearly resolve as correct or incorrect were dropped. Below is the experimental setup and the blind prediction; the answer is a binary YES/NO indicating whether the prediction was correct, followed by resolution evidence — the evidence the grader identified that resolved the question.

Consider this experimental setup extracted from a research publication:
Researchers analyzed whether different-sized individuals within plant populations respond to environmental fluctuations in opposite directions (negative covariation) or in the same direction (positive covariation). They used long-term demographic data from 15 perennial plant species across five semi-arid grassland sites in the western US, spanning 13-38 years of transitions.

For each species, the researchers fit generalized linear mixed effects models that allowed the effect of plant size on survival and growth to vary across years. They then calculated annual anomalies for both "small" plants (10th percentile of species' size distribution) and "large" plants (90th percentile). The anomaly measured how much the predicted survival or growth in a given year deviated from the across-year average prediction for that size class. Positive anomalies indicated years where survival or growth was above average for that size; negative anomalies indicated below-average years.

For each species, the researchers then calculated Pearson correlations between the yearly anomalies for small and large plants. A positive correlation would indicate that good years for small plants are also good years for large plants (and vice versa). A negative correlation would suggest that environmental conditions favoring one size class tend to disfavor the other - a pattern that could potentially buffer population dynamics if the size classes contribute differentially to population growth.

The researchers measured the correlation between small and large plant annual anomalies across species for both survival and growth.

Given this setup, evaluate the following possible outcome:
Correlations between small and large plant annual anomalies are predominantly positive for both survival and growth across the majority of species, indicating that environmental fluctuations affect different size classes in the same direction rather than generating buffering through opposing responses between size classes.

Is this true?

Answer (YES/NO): YES